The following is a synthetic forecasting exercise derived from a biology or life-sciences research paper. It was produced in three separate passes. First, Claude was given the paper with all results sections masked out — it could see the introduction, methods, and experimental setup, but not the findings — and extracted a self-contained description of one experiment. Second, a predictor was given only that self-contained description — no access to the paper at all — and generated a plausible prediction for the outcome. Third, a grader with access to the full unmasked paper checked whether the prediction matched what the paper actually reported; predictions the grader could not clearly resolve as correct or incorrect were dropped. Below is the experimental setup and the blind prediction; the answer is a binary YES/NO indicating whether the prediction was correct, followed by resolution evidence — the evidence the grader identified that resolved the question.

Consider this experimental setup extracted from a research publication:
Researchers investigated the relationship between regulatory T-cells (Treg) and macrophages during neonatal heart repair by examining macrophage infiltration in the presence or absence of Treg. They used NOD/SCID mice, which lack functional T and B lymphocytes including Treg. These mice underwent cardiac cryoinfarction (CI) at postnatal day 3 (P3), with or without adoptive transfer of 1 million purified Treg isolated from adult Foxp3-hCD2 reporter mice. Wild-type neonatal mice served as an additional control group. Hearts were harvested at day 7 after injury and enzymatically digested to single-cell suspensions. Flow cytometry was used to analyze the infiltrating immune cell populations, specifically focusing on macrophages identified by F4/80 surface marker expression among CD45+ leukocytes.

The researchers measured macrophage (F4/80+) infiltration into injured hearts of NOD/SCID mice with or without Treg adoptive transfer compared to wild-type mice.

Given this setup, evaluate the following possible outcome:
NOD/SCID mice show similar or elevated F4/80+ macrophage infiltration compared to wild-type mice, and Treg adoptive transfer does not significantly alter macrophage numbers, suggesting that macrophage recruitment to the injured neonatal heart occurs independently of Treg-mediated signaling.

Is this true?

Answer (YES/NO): NO